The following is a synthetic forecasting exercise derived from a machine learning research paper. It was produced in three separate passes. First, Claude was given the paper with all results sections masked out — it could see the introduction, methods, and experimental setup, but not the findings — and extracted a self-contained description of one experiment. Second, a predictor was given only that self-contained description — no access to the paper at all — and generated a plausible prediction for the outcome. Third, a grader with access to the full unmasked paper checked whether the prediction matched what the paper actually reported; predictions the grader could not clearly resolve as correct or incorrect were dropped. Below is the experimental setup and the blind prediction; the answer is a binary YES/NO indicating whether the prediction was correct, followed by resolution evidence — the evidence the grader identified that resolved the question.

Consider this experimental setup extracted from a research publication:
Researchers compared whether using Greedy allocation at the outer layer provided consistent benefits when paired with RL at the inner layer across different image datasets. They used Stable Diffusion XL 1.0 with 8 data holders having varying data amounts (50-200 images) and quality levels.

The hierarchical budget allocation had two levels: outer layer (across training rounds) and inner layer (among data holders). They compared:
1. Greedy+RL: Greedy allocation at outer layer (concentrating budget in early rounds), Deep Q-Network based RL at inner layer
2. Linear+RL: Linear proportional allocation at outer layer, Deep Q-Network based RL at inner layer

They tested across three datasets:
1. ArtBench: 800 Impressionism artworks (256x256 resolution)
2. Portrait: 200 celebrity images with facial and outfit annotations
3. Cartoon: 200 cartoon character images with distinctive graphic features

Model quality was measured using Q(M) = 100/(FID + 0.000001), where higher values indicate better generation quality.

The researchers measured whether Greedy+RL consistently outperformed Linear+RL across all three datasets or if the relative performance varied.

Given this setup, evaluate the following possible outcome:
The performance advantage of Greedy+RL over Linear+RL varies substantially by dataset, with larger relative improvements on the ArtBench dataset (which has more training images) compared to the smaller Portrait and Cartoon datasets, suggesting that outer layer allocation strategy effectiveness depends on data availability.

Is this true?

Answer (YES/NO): NO